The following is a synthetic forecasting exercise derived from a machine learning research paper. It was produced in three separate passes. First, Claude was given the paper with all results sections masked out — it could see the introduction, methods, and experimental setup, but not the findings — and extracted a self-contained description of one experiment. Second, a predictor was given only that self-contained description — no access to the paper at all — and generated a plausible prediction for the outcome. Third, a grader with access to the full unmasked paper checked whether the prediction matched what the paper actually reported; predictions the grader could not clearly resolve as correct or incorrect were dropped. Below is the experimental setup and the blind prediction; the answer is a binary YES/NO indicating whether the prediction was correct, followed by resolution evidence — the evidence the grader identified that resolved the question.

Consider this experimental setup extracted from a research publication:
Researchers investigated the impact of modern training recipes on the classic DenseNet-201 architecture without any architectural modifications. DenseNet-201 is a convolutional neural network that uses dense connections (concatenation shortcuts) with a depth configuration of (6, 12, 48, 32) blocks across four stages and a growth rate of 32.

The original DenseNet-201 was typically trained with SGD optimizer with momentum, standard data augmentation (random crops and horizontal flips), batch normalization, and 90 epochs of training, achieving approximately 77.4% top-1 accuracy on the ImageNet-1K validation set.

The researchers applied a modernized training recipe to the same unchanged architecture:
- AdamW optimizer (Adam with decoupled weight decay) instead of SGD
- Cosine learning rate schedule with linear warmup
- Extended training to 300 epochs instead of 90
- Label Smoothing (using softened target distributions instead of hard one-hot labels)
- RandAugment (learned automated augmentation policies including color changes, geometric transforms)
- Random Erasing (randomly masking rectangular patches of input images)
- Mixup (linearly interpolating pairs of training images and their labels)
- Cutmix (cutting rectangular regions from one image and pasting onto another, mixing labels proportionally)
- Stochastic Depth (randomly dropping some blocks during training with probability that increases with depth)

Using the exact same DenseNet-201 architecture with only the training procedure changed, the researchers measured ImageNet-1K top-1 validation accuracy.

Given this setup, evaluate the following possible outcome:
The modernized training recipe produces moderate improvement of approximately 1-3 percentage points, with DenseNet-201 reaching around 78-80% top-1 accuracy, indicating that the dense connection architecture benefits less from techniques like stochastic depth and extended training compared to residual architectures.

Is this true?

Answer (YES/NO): YES